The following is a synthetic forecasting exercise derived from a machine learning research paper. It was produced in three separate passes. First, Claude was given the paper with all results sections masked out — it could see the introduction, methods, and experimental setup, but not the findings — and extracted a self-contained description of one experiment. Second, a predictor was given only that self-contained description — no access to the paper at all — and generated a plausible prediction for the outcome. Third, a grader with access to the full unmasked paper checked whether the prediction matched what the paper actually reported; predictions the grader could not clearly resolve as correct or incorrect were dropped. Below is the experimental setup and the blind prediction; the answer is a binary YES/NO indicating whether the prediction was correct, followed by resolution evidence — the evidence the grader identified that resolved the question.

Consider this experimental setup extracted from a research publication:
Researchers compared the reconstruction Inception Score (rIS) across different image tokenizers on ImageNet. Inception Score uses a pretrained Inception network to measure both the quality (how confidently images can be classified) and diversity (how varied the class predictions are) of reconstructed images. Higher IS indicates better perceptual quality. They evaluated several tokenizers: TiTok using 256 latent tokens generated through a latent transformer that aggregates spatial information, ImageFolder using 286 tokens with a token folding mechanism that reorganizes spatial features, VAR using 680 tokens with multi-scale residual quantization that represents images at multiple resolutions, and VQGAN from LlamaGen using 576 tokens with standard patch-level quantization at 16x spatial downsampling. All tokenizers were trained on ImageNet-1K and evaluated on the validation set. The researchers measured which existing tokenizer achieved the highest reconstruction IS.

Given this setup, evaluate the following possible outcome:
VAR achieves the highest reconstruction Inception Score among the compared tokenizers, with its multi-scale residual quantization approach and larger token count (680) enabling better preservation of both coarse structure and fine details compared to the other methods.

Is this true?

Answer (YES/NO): NO